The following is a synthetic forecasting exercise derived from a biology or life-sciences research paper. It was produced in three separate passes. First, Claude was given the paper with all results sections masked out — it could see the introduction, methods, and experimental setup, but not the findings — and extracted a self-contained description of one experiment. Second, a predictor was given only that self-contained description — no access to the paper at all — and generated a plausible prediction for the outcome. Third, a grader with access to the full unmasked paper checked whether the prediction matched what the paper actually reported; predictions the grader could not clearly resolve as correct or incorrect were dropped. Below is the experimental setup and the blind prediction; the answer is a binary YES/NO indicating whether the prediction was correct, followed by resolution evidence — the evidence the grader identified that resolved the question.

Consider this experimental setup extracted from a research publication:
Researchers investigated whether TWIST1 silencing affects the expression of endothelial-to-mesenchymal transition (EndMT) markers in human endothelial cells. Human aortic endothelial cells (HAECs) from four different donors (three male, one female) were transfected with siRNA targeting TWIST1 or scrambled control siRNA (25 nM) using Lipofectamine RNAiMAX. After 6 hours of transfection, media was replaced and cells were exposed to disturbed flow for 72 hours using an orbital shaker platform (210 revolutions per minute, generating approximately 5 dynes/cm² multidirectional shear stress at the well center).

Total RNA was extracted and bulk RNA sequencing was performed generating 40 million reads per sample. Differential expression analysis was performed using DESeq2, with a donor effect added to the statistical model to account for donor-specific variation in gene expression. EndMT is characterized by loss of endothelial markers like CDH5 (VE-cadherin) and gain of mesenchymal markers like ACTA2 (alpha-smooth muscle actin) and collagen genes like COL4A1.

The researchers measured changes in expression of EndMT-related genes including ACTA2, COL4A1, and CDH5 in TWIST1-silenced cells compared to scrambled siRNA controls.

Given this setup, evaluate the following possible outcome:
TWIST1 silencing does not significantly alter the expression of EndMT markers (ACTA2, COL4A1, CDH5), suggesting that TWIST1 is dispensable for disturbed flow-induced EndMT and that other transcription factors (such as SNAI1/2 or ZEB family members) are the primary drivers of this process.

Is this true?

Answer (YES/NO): NO